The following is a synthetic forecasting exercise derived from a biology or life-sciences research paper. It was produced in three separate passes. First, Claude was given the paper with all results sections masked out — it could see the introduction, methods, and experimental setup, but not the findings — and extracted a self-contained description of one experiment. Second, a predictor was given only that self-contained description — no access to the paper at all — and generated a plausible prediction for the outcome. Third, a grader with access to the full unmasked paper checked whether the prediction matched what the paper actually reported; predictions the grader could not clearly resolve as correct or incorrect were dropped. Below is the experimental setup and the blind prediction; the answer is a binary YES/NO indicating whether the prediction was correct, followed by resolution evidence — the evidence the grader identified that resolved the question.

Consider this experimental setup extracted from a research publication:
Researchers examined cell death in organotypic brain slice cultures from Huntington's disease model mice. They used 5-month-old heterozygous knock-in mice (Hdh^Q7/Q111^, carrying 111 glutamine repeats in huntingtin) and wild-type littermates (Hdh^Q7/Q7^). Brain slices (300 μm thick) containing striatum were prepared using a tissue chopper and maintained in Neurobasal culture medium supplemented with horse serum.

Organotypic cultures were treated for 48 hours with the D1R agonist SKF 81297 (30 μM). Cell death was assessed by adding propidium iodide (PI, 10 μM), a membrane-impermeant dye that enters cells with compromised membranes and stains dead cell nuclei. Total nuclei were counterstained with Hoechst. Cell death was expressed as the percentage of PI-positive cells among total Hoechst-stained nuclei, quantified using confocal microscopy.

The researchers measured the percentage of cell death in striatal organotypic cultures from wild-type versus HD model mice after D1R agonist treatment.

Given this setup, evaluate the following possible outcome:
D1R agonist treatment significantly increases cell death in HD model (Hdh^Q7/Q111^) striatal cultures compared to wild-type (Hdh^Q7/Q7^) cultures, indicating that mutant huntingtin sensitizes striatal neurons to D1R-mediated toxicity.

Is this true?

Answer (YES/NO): NO